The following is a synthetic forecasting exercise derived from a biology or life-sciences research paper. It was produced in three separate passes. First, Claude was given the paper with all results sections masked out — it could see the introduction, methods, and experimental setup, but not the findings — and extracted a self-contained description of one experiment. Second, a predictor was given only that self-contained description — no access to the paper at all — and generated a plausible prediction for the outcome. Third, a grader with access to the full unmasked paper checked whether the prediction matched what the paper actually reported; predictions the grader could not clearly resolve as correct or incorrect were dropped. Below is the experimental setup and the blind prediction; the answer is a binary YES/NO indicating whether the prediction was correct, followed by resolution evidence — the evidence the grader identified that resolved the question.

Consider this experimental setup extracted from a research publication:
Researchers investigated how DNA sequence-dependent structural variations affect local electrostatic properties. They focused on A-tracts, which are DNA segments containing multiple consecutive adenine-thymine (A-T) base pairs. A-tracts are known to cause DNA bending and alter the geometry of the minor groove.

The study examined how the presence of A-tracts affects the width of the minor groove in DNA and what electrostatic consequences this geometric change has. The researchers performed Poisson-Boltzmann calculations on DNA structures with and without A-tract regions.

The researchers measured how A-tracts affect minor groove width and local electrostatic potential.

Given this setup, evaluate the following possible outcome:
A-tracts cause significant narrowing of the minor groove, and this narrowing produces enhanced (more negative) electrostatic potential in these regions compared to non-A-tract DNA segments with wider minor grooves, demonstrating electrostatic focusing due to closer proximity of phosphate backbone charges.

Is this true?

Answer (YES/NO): YES